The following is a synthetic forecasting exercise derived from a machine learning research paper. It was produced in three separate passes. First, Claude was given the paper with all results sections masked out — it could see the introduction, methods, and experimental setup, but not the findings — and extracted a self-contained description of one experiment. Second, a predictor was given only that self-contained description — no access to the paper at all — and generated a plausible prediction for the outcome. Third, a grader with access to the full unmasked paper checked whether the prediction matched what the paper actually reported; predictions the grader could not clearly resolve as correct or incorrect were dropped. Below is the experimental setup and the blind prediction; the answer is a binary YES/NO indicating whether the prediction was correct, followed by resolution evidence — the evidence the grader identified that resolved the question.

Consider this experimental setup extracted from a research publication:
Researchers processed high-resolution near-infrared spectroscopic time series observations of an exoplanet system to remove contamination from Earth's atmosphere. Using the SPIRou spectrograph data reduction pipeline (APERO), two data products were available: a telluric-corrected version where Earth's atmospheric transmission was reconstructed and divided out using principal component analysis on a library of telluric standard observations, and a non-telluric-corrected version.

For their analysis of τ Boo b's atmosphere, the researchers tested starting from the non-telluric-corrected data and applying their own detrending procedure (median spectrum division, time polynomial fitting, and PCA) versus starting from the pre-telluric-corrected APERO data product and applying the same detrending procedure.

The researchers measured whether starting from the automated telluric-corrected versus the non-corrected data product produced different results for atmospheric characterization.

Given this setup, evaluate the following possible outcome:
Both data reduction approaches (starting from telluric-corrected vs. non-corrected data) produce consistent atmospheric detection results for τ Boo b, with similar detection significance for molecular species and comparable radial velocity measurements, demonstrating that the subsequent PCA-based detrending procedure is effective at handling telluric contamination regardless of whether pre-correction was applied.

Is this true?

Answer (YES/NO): YES